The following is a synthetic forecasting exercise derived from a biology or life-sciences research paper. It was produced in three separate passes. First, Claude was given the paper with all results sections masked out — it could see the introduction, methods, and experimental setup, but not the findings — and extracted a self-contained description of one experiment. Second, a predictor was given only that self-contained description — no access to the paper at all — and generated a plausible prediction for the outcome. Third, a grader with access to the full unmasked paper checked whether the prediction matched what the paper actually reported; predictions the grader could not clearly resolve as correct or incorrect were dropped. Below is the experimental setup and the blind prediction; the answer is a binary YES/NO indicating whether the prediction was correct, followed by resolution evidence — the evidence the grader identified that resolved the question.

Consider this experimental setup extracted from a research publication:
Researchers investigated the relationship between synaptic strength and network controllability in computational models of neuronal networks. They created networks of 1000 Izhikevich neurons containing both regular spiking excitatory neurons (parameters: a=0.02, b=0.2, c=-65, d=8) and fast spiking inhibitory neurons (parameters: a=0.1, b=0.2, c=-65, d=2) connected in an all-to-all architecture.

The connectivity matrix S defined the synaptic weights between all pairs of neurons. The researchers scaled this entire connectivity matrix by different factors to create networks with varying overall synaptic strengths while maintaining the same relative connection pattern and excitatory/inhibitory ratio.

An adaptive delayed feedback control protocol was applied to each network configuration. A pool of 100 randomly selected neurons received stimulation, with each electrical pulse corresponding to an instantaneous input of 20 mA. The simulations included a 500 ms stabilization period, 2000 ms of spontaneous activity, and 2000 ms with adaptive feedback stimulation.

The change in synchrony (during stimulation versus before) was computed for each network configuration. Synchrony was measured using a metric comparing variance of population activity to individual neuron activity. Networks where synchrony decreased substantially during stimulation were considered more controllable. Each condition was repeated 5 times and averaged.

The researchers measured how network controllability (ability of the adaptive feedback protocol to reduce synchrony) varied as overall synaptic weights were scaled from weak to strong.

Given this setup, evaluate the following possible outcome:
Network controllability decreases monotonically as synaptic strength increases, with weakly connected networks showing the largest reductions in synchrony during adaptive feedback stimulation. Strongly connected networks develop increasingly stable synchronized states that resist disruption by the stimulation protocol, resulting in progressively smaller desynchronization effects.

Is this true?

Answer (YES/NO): NO